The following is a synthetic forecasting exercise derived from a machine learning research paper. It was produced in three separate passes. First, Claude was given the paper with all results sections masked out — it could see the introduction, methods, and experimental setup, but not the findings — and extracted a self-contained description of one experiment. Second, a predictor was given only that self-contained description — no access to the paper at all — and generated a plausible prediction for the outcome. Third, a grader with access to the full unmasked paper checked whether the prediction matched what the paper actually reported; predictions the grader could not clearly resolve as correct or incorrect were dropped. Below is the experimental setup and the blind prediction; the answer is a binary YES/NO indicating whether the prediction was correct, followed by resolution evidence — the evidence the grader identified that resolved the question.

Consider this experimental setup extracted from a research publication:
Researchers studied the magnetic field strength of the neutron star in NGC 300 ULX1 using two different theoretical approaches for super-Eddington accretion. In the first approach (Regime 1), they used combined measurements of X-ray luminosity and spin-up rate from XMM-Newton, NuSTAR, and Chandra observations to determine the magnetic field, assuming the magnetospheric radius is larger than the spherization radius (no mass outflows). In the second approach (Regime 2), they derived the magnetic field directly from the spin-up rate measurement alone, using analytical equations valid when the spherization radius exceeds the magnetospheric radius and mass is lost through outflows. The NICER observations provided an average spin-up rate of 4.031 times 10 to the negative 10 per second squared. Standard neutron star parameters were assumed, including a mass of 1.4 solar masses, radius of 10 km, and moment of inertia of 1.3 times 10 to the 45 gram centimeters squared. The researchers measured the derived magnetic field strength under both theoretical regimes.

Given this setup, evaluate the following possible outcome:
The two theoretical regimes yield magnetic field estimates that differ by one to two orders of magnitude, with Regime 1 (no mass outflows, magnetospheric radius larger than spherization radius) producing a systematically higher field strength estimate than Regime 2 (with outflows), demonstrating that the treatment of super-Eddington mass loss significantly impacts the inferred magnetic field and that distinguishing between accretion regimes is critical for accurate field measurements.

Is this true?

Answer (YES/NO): NO